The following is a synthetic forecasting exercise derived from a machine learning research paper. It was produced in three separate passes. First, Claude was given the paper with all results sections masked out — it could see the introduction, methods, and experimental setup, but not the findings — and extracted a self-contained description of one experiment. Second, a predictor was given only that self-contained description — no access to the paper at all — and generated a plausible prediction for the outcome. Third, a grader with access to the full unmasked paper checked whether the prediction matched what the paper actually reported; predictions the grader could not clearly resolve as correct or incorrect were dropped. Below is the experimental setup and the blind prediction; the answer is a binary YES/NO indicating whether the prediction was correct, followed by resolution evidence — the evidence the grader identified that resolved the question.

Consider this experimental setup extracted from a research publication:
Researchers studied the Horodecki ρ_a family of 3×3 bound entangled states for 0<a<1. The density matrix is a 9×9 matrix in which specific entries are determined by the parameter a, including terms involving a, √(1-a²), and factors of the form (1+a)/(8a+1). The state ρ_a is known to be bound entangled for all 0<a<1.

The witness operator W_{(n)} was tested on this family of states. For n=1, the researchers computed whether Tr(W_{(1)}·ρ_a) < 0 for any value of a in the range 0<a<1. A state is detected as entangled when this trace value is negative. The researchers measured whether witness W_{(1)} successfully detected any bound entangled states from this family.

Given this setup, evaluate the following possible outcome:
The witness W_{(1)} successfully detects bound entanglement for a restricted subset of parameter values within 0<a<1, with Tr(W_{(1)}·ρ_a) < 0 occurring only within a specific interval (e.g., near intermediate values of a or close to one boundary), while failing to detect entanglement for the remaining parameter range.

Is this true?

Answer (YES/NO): NO